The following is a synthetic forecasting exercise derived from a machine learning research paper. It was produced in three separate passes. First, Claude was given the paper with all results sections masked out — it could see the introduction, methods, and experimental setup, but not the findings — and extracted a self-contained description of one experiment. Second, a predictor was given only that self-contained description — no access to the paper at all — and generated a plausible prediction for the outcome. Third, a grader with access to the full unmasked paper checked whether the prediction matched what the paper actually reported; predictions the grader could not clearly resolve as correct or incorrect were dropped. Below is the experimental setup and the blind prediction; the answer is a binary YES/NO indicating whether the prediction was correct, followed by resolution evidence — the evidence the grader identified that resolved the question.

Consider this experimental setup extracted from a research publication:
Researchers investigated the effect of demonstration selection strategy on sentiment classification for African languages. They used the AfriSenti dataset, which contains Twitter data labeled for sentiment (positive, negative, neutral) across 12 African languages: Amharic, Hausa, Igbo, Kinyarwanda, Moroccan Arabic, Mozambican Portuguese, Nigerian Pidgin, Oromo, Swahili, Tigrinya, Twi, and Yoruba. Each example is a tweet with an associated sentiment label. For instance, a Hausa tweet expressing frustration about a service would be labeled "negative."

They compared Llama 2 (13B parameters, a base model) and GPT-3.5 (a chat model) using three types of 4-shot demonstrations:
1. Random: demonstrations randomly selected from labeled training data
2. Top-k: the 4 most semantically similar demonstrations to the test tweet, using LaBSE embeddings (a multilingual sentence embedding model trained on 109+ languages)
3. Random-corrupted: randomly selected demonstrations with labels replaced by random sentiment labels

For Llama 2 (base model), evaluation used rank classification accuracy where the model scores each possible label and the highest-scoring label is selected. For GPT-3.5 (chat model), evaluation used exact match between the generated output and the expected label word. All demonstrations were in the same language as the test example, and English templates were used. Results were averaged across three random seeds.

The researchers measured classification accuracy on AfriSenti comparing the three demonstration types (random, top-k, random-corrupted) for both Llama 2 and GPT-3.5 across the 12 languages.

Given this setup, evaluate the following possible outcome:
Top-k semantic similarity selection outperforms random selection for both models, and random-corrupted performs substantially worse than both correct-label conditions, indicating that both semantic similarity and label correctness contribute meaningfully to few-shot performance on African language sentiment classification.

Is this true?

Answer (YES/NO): NO